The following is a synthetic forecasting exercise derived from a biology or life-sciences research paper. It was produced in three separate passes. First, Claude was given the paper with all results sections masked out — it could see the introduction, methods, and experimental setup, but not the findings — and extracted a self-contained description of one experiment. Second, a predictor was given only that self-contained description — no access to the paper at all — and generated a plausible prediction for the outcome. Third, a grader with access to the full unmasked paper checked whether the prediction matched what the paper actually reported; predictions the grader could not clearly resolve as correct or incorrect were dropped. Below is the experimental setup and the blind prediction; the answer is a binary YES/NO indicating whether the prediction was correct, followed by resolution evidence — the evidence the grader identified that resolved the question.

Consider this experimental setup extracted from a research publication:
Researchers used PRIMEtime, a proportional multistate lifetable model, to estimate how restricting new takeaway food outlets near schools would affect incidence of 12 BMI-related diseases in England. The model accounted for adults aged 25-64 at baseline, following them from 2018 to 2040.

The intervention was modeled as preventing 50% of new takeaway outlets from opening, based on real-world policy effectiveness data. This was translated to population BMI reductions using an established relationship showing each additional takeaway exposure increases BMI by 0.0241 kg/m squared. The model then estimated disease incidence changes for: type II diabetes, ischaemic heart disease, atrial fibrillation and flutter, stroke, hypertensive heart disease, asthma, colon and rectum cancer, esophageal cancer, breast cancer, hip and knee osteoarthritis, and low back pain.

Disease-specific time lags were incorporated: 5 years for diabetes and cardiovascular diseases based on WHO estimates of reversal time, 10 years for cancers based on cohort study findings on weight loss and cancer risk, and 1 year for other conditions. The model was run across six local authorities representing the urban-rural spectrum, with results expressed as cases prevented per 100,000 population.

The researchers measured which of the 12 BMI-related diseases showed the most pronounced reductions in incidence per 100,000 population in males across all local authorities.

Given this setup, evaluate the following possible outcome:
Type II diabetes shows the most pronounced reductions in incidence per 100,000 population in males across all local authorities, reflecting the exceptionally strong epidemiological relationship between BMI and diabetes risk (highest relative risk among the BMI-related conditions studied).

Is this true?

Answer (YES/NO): YES